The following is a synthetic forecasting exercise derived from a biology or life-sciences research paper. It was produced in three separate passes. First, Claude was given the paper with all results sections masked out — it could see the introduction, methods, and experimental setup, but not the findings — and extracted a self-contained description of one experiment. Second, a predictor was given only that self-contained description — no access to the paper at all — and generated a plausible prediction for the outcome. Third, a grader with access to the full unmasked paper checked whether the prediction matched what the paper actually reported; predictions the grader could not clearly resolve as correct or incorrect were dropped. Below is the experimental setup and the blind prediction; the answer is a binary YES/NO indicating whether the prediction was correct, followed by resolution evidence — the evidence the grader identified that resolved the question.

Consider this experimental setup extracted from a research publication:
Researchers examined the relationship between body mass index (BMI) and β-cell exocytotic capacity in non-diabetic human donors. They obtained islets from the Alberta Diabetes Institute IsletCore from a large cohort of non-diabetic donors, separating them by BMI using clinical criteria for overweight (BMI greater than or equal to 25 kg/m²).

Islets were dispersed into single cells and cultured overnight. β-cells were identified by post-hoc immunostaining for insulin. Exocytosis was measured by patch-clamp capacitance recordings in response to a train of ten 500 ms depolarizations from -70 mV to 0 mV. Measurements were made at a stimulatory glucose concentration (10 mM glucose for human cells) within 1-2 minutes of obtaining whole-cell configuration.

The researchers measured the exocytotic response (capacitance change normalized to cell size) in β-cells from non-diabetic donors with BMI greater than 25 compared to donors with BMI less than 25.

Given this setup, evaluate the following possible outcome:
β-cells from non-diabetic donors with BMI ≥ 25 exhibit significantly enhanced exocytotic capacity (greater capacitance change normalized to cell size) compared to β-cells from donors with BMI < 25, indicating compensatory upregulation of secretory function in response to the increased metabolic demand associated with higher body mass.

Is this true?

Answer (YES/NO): NO